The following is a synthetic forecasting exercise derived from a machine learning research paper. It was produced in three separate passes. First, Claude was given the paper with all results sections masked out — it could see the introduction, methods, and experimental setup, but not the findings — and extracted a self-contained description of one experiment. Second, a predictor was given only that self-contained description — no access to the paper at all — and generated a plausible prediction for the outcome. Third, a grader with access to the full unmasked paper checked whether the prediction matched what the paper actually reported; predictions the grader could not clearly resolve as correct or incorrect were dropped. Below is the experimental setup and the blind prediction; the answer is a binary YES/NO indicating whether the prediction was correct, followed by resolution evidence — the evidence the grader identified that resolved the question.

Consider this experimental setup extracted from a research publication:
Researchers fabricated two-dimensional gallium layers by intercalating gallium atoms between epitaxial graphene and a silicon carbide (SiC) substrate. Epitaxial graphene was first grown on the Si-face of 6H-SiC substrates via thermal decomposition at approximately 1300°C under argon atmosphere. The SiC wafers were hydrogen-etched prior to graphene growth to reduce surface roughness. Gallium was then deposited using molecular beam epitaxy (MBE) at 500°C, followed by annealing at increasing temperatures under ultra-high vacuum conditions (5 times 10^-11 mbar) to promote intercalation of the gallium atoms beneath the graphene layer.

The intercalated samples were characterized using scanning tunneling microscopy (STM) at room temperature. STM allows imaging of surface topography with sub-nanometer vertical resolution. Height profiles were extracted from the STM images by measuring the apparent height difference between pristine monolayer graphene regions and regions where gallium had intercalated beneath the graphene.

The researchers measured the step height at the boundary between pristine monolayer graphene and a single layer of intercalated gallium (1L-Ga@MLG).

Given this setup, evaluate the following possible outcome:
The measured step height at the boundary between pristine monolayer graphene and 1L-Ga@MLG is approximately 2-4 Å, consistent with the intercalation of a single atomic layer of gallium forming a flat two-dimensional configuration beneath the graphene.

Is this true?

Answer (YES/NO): YES